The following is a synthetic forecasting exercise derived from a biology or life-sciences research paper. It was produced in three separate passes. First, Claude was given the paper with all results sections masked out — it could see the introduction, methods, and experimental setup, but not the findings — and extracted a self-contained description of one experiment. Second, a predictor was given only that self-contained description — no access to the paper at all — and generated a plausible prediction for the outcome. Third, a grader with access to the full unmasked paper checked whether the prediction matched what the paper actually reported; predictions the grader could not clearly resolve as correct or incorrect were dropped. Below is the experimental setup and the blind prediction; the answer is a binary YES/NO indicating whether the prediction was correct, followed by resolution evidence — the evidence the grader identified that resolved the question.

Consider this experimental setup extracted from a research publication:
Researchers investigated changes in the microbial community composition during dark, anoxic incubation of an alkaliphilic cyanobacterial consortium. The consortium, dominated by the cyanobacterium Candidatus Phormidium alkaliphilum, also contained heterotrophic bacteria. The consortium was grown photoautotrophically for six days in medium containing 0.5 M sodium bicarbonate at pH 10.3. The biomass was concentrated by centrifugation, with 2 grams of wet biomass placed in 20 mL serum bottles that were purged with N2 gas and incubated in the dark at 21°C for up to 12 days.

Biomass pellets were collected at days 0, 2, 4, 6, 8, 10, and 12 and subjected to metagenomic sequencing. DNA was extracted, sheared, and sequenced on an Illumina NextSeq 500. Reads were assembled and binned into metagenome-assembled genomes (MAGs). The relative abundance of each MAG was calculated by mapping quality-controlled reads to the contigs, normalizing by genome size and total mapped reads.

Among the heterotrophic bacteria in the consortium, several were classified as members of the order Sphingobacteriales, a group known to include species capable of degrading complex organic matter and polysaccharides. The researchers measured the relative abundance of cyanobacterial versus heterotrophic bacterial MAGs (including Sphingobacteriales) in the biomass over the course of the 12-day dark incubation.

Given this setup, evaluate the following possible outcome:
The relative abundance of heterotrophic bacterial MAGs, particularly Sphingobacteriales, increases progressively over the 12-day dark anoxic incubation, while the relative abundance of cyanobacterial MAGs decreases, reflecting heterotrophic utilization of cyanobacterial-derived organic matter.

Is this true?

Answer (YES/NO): NO